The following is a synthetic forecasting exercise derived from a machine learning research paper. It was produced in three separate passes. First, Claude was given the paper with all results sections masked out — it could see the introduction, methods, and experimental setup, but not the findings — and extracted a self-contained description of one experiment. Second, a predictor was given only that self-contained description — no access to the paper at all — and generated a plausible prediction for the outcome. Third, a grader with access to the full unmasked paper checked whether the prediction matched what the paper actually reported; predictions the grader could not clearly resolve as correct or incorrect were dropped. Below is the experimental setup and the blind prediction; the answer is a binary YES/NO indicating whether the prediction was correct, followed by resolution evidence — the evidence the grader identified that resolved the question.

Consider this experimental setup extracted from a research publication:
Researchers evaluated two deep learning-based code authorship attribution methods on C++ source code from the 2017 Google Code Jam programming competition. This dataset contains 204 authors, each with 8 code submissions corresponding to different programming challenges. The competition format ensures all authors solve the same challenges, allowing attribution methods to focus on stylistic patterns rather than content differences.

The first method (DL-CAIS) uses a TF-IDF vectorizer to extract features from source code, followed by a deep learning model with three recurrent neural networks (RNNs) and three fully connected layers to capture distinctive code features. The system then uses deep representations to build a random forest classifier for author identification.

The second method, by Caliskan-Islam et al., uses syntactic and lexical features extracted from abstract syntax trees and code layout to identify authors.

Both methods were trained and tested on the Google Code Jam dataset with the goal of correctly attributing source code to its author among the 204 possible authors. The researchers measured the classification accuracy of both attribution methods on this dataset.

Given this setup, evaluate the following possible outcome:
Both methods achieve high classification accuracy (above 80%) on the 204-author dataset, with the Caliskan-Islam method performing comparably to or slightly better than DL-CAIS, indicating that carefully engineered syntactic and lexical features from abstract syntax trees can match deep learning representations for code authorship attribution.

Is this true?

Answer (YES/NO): YES